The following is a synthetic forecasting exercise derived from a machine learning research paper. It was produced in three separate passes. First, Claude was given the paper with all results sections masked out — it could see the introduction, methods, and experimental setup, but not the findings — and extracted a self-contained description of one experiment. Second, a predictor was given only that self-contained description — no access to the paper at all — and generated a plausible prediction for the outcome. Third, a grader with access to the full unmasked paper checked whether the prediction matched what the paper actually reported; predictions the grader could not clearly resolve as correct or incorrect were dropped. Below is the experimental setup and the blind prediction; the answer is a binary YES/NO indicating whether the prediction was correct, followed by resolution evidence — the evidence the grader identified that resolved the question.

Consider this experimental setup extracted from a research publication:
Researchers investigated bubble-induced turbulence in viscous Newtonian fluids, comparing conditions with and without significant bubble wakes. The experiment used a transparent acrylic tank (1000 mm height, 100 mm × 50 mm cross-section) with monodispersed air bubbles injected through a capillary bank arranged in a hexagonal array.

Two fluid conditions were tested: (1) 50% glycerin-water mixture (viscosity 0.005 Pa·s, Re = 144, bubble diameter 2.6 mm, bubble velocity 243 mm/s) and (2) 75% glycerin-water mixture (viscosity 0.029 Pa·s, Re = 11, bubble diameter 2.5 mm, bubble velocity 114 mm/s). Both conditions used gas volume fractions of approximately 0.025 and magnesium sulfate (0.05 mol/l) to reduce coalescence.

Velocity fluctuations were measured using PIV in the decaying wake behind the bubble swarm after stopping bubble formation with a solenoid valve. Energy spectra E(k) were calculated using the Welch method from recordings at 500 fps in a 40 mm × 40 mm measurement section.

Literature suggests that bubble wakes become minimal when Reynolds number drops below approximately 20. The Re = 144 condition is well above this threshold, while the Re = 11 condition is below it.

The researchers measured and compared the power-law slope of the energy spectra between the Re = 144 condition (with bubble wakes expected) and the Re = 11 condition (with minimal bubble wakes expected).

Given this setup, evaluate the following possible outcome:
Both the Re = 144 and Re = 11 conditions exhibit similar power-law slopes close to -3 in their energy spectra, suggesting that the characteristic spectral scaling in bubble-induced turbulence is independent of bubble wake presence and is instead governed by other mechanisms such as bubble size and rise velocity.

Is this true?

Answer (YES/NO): NO